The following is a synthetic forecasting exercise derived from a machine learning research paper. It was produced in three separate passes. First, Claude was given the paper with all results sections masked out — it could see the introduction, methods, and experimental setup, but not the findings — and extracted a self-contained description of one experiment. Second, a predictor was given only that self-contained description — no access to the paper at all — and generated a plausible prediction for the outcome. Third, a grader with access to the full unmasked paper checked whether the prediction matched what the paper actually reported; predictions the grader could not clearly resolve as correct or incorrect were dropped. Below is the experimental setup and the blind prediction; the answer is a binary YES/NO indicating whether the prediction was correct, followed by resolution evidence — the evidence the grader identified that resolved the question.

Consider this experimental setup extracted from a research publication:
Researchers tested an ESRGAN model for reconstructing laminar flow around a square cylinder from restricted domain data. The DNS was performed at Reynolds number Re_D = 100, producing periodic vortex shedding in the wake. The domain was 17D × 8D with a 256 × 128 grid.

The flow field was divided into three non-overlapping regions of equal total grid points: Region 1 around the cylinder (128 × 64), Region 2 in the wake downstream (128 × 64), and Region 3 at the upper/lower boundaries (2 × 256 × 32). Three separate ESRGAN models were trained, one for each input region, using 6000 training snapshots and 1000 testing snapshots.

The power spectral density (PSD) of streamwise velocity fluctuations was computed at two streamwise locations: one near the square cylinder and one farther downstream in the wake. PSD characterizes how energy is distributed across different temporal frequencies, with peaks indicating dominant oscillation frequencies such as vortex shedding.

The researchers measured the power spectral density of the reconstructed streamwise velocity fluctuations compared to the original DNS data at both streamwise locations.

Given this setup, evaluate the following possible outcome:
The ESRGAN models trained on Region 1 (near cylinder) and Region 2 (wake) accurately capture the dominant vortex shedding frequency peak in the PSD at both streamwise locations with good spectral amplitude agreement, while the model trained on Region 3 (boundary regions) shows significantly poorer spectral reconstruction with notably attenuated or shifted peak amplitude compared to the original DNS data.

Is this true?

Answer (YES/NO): NO